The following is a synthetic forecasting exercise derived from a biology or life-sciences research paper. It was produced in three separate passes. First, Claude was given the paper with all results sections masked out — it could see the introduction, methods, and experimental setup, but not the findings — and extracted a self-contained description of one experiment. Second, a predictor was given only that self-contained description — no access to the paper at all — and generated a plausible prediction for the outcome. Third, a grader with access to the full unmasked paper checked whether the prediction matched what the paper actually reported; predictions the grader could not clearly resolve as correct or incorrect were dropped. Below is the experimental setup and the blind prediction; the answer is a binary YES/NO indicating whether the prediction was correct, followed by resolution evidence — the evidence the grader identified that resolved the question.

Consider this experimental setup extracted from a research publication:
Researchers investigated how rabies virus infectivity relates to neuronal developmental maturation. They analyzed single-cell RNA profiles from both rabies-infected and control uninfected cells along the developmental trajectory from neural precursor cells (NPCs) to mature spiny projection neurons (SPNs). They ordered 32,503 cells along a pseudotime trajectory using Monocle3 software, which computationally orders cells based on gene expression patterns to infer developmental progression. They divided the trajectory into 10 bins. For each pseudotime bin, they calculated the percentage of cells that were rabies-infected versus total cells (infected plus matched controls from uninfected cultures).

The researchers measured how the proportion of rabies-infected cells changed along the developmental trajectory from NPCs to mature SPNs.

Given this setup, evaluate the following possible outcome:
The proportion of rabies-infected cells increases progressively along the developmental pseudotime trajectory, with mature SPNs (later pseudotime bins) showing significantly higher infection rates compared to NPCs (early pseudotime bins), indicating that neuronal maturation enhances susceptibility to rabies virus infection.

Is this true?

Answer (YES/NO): YES